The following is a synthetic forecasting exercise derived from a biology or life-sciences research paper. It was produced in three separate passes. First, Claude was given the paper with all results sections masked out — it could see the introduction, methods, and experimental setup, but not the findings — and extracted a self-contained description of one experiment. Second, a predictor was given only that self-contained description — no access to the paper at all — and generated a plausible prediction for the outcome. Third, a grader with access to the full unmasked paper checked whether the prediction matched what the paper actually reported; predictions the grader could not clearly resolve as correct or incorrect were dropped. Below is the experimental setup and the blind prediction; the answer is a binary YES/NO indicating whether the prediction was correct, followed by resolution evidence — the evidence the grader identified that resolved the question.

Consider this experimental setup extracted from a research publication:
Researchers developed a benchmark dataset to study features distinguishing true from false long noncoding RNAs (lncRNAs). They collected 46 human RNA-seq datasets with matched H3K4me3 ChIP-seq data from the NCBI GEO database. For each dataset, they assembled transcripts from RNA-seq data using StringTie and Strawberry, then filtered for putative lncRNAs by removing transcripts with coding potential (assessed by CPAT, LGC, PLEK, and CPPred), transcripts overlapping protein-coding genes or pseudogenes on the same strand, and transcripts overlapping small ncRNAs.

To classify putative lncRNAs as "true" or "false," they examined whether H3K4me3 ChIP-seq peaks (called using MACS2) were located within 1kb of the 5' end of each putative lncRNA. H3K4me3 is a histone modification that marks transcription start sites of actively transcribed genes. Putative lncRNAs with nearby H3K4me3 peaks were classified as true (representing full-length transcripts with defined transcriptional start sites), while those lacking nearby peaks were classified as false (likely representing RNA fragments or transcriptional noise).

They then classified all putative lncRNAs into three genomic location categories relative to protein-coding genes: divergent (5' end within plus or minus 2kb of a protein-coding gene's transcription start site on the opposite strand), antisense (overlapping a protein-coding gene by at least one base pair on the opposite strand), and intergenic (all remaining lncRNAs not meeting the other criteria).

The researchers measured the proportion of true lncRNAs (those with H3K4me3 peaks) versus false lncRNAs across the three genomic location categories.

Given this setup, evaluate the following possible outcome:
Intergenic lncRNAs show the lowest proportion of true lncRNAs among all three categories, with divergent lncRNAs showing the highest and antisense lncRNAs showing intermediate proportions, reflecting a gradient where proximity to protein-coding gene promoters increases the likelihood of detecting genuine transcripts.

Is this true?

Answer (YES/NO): NO